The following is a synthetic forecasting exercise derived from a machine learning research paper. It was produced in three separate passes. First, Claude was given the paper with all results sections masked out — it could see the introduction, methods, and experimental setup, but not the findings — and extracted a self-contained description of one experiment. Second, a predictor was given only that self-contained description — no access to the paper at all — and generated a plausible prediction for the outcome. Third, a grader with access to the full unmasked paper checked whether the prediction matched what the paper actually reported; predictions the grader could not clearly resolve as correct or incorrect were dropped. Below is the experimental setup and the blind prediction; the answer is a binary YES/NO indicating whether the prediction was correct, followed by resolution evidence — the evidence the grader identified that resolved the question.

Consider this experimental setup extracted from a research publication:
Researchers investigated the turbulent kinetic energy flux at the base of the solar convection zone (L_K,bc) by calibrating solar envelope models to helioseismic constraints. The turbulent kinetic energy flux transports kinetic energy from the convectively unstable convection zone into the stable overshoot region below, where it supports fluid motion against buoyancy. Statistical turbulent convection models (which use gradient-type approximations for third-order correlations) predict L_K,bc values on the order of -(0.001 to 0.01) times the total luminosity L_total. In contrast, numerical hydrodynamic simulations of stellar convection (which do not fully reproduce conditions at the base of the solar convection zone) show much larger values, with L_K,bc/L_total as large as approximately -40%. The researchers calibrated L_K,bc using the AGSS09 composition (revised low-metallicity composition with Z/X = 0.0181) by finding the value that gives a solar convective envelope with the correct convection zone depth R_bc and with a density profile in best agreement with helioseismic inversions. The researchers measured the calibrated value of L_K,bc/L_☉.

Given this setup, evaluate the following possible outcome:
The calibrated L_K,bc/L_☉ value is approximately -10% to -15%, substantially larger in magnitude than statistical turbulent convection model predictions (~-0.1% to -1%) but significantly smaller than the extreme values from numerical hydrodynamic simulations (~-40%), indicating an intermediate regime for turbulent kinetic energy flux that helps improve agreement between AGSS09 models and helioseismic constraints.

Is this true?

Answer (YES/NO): NO